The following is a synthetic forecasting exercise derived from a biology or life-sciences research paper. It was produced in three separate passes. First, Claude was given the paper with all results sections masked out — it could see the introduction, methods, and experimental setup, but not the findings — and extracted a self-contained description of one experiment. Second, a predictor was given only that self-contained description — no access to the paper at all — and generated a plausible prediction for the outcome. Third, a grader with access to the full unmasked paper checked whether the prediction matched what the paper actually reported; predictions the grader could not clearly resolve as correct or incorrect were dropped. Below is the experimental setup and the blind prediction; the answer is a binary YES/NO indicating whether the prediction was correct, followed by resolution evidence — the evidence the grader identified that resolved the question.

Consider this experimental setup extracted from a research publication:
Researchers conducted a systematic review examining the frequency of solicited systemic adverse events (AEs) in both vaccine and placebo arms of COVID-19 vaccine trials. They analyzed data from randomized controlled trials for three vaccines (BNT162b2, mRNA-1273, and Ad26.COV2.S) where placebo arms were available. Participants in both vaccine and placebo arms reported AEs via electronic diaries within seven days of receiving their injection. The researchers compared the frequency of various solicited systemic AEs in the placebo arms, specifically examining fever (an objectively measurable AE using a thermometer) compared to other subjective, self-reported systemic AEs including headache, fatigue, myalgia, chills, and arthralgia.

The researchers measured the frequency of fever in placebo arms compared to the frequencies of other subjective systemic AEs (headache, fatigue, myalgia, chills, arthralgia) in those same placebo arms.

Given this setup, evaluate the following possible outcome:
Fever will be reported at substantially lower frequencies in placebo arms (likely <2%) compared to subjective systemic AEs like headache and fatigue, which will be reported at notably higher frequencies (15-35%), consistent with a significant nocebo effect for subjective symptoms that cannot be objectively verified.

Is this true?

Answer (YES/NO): YES